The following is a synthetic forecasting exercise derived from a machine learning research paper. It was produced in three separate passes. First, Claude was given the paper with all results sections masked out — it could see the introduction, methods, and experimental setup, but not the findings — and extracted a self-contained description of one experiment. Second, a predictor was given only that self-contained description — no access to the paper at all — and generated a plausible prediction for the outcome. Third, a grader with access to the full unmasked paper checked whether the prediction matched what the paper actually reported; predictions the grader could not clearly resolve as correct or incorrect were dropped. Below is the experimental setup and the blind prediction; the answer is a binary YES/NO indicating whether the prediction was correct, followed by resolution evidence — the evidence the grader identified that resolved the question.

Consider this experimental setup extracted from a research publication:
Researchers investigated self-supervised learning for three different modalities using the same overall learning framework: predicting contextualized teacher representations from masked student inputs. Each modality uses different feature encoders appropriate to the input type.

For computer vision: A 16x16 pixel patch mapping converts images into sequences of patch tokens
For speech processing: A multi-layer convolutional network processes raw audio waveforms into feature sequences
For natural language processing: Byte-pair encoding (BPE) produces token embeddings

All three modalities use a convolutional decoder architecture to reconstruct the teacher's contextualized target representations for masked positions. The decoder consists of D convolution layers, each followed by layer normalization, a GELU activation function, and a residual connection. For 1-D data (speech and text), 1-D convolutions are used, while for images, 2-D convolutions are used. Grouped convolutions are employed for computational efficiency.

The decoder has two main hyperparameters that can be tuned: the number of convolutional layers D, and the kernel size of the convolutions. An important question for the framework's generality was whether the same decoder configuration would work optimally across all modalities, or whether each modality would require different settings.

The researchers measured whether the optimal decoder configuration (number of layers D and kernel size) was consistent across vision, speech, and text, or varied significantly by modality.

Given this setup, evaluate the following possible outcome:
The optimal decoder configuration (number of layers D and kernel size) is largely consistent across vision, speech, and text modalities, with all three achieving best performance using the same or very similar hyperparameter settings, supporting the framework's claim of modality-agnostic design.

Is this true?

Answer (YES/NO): NO